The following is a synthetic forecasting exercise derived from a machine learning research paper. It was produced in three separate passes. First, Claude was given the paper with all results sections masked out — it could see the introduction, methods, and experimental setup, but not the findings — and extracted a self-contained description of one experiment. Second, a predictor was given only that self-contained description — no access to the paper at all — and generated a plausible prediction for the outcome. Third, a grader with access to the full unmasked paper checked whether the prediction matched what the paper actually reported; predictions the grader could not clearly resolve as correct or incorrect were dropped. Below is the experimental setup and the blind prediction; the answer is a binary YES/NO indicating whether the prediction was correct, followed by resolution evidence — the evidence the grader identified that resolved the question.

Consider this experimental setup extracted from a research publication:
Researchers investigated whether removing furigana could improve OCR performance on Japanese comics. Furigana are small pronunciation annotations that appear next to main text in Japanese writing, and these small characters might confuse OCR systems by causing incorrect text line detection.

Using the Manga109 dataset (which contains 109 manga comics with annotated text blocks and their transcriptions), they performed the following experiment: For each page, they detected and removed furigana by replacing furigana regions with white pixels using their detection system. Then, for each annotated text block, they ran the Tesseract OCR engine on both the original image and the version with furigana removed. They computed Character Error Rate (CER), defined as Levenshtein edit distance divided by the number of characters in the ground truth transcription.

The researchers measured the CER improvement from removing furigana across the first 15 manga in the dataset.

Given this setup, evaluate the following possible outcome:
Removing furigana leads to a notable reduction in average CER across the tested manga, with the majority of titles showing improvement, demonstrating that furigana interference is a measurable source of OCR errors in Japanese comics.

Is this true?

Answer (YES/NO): NO